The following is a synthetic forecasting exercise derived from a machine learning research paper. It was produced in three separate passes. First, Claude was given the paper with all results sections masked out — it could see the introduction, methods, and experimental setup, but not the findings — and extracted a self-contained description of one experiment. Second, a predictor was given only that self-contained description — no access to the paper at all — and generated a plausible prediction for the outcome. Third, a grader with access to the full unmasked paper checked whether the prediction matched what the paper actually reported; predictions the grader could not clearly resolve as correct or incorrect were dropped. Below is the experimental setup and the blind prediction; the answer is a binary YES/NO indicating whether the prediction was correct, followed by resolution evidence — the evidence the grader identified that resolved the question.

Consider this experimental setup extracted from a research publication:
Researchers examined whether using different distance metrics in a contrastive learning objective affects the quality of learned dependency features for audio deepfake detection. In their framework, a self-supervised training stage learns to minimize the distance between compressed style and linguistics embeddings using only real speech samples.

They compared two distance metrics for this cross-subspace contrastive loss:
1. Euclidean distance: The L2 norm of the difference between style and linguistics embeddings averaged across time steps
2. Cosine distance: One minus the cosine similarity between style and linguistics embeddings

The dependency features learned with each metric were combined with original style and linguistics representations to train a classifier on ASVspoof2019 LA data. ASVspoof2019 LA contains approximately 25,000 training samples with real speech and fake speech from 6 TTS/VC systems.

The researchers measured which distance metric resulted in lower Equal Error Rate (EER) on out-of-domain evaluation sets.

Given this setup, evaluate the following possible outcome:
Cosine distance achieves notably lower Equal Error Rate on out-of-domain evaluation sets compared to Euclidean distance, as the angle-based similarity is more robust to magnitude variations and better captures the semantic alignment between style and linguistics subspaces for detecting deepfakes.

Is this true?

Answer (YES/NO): NO